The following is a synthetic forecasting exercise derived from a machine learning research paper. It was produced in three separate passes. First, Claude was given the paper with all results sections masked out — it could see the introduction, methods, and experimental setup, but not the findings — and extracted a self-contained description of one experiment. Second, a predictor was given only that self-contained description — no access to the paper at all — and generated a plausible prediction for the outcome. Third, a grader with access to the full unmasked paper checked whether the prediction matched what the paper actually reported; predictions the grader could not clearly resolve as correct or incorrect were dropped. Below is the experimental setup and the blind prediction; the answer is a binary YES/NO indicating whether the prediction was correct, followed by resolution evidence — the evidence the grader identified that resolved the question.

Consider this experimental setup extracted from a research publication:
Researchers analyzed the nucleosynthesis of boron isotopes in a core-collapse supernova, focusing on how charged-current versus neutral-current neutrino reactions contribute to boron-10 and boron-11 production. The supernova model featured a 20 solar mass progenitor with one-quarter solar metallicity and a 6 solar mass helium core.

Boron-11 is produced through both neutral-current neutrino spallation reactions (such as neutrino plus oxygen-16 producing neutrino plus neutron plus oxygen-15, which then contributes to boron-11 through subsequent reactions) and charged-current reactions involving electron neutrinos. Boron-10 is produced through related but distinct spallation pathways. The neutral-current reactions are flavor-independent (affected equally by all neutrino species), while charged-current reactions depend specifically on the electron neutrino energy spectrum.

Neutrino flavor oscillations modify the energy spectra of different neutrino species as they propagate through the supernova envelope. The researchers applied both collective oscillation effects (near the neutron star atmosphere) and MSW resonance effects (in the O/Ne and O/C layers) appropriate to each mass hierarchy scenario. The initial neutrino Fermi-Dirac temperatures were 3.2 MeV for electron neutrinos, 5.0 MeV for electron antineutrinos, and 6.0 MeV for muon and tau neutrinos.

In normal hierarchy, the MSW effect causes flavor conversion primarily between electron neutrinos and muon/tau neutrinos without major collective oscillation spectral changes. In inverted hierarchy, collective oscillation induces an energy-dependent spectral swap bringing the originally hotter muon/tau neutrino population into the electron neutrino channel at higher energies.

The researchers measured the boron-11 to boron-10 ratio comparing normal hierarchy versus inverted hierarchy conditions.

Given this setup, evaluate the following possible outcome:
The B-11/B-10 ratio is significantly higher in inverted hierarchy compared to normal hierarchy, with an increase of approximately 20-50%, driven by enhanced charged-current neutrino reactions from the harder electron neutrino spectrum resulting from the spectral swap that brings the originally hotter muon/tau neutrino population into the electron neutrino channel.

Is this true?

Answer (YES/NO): NO